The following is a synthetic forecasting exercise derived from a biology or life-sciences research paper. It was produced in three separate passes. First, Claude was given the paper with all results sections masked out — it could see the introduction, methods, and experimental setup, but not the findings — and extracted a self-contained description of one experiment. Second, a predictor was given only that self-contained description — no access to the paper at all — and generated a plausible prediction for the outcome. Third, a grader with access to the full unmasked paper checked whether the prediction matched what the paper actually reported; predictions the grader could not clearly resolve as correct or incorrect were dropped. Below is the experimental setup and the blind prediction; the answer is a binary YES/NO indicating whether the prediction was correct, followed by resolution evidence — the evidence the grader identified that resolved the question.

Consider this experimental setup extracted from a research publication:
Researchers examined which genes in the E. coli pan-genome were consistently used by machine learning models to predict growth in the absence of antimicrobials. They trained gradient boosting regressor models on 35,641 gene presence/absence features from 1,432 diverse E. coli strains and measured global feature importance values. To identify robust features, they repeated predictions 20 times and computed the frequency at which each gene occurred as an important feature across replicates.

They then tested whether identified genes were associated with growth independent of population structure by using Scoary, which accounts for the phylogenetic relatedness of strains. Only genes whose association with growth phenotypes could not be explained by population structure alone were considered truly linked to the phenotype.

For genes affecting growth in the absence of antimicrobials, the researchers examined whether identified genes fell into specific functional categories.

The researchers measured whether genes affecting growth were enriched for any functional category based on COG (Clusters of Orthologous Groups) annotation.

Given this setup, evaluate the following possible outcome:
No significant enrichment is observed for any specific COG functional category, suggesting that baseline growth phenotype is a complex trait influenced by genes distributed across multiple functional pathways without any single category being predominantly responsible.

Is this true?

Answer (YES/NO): NO